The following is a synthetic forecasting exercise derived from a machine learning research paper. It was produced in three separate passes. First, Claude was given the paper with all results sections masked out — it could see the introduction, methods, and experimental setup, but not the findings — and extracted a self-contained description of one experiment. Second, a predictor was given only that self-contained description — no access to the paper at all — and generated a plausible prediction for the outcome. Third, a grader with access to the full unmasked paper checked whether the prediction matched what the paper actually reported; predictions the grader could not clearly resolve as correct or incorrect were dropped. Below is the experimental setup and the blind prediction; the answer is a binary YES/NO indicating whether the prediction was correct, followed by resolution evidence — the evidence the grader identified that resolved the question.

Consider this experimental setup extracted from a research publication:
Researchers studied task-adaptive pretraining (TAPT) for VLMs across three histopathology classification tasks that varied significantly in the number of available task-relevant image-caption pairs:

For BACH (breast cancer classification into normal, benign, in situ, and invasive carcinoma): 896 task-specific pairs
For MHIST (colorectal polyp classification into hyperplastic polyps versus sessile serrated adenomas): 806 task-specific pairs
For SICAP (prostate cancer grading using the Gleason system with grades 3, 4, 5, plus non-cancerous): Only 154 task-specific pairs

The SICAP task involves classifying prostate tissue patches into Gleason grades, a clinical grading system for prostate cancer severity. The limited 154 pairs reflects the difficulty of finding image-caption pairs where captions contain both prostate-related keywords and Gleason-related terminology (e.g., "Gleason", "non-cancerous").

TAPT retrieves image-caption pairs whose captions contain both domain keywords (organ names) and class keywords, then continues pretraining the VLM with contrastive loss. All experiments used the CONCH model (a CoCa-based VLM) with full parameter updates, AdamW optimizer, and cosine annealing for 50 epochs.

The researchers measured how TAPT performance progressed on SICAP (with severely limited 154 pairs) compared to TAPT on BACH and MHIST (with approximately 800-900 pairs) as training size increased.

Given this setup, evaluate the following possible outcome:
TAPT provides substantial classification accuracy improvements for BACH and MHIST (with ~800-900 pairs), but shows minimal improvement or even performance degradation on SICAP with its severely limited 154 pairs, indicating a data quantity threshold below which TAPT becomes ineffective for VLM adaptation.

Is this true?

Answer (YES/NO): NO